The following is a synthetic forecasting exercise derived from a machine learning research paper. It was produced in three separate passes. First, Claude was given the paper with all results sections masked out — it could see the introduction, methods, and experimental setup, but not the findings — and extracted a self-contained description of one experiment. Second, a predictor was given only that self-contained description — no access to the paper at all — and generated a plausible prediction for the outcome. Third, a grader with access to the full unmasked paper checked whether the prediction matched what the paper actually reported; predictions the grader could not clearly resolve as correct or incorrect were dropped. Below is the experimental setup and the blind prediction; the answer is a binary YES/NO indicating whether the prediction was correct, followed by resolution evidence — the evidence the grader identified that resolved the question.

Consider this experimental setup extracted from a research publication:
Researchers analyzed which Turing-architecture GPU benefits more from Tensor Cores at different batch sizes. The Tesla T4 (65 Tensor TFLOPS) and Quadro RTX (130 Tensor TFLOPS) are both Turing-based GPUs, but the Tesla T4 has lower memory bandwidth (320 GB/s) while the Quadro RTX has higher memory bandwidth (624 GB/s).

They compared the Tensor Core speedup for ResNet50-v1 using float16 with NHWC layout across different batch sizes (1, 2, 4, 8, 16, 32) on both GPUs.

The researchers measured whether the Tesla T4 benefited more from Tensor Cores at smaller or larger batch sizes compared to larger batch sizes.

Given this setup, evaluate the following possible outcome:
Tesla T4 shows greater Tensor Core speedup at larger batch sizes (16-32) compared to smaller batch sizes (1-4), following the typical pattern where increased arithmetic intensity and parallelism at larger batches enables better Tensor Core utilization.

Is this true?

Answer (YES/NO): NO